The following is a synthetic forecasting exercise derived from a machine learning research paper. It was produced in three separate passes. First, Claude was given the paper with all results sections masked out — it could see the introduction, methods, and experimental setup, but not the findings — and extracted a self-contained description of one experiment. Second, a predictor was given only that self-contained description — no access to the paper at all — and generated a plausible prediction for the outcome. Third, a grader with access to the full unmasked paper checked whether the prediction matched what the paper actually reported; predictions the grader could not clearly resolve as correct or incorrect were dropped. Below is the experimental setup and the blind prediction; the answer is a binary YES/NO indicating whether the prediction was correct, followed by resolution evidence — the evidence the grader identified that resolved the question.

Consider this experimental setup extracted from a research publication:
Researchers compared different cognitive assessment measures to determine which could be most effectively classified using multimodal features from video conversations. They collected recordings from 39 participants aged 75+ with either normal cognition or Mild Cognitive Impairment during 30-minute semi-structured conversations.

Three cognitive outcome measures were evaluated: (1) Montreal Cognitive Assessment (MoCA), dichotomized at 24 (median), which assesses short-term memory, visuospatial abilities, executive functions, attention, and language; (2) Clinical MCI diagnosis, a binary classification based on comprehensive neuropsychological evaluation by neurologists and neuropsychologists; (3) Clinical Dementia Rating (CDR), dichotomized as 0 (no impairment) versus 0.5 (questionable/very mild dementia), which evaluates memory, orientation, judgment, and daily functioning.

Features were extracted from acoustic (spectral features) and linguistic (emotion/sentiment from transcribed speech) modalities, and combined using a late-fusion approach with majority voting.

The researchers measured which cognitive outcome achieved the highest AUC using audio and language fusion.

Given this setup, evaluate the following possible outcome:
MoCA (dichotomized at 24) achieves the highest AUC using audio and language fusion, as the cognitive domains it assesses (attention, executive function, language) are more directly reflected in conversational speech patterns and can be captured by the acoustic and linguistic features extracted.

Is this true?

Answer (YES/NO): NO